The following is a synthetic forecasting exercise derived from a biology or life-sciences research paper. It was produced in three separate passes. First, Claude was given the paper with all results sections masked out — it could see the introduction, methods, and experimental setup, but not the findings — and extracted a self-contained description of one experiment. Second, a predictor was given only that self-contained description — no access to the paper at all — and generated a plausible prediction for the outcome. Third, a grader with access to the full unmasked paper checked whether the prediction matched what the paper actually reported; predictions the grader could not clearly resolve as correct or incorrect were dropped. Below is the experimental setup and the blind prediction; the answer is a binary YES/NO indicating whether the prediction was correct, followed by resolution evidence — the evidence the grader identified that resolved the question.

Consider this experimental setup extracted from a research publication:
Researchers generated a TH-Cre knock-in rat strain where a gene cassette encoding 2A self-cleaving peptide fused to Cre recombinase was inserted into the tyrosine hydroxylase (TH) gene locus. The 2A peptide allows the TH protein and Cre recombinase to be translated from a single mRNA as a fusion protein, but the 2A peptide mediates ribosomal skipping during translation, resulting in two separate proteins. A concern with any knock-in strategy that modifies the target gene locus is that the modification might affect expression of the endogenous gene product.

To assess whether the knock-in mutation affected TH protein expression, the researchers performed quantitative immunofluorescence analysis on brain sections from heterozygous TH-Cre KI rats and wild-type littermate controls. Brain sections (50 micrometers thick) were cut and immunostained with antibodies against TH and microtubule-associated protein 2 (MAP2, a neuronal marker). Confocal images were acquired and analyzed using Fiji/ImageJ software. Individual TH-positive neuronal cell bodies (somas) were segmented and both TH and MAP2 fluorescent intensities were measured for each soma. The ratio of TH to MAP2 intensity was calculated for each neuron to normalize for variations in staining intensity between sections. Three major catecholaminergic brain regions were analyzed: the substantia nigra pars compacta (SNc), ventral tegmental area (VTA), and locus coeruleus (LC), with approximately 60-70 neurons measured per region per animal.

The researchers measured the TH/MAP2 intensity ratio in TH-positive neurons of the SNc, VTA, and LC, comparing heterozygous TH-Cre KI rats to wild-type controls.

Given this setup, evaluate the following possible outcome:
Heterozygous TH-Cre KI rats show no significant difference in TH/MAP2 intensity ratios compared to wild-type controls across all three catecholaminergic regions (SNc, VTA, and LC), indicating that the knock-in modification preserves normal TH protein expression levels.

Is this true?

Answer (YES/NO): YES